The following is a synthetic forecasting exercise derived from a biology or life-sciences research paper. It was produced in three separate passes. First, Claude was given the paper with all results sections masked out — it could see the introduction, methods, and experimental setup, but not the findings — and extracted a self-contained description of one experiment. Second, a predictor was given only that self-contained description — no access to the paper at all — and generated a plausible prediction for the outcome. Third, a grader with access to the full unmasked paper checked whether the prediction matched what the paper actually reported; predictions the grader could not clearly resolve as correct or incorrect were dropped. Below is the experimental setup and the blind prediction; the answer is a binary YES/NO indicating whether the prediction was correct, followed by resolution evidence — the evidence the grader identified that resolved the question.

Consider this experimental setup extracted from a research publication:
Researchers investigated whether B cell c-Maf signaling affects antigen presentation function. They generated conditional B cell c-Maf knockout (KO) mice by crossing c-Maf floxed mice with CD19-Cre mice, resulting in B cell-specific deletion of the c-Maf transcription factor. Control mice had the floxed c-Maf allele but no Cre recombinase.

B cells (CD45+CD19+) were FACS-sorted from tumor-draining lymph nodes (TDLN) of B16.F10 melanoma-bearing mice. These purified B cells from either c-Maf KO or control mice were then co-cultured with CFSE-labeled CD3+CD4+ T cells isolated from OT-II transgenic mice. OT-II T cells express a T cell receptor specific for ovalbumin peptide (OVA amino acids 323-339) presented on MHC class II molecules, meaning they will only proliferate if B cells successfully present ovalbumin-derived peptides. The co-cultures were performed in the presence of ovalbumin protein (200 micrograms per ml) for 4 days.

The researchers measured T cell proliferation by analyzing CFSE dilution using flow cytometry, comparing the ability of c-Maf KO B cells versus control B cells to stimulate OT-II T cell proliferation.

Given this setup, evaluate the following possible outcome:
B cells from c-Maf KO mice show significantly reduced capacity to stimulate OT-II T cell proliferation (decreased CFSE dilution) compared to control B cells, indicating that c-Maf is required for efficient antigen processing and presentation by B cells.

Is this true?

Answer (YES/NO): NO